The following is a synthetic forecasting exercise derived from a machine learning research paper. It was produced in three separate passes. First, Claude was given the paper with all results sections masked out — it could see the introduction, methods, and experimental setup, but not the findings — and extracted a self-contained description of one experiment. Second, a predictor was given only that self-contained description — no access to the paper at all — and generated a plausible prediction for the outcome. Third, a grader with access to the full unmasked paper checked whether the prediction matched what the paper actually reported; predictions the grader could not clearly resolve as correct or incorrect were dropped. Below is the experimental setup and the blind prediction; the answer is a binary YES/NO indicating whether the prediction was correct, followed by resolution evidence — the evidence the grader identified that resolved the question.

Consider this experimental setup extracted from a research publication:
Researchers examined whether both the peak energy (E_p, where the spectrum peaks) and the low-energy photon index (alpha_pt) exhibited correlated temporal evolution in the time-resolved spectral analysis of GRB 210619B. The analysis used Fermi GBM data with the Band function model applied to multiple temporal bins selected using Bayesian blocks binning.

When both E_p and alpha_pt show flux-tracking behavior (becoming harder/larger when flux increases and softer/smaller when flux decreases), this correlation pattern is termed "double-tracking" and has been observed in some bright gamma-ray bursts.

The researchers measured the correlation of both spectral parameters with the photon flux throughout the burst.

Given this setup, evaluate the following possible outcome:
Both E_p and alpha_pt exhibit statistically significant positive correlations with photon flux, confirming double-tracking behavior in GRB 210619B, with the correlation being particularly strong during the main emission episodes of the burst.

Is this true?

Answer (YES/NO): YES